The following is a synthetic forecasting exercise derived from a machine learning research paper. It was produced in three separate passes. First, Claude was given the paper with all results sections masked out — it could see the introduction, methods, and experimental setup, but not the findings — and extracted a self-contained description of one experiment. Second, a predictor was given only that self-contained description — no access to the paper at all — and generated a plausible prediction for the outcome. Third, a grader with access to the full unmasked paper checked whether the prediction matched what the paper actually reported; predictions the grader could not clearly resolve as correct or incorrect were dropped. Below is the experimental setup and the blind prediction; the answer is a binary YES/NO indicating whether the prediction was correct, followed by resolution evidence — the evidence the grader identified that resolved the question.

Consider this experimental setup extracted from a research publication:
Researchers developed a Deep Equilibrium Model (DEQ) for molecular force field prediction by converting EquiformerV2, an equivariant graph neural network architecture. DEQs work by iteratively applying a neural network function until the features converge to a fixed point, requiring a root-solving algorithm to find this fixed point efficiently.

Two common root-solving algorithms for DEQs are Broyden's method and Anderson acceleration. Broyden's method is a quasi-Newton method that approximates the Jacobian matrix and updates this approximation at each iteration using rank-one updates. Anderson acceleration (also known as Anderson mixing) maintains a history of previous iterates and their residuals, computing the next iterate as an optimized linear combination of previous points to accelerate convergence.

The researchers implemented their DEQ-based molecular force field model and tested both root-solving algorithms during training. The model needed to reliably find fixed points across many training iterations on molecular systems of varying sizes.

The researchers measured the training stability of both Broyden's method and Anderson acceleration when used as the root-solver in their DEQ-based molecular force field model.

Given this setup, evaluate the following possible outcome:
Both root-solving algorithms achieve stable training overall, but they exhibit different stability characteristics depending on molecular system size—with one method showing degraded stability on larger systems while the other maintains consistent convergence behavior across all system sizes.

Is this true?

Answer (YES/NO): NO